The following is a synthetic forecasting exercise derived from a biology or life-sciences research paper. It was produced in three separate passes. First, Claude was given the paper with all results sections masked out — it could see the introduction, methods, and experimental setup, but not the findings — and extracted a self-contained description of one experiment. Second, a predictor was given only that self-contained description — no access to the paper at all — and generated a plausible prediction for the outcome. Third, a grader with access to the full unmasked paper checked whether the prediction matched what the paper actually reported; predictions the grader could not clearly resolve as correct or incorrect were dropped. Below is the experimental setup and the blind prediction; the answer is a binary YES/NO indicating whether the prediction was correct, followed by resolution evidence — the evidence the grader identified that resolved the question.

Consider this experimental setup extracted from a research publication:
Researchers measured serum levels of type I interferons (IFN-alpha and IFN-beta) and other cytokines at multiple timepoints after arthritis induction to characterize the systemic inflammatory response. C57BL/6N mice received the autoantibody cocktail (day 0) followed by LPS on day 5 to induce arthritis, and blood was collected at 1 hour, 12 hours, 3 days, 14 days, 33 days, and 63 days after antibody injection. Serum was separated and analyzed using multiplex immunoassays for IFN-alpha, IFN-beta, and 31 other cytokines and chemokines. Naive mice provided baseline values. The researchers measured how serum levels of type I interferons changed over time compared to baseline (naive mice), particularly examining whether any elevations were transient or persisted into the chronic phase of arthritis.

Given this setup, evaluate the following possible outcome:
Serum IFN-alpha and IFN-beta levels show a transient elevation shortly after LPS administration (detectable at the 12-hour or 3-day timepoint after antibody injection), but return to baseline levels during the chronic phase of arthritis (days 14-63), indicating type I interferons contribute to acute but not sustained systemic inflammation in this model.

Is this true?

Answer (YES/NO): NO